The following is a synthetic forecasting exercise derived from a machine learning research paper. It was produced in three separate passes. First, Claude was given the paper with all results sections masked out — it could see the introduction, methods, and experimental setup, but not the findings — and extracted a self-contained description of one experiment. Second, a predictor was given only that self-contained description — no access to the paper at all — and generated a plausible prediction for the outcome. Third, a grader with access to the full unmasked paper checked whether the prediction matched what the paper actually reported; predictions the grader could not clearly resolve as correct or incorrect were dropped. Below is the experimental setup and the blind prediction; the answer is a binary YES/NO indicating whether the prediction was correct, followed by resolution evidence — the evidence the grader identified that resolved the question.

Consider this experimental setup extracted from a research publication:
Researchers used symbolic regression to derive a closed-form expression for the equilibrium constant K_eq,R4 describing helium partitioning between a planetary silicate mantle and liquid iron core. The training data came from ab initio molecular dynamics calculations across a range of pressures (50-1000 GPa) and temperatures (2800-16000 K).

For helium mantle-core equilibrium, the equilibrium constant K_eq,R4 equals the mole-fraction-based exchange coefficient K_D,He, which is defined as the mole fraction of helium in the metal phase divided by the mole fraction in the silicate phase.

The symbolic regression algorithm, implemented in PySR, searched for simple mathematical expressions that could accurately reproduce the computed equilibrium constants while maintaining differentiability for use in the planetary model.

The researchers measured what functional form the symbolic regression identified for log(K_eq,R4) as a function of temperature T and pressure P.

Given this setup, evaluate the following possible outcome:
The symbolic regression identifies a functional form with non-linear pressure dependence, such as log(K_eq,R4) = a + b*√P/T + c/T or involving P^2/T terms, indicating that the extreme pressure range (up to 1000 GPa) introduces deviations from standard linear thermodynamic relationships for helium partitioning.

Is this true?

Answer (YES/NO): NO